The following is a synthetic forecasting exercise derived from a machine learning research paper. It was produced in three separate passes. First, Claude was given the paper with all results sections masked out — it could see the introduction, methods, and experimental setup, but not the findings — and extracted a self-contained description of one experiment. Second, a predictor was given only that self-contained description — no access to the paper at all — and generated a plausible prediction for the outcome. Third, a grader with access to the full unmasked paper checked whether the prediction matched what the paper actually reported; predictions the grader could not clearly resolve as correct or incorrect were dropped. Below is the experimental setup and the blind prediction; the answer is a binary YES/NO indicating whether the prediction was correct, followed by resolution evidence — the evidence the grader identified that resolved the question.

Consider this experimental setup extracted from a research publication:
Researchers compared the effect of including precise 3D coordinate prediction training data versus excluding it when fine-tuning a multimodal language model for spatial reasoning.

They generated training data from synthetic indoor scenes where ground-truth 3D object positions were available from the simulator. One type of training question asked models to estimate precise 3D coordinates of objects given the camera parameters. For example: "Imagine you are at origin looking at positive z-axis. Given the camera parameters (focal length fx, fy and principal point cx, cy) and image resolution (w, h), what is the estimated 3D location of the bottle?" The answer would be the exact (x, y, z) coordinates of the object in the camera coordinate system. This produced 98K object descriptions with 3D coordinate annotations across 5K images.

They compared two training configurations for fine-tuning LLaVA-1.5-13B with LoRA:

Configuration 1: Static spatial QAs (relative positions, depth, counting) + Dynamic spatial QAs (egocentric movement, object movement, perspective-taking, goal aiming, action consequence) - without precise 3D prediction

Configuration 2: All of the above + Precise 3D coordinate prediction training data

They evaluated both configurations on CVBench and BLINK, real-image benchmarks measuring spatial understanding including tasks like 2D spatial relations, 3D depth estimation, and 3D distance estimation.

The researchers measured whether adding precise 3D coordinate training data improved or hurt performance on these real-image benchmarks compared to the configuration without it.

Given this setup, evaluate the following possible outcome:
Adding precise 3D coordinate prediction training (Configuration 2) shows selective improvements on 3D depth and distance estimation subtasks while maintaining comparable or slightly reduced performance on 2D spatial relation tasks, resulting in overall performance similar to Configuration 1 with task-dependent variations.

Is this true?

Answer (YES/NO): NO